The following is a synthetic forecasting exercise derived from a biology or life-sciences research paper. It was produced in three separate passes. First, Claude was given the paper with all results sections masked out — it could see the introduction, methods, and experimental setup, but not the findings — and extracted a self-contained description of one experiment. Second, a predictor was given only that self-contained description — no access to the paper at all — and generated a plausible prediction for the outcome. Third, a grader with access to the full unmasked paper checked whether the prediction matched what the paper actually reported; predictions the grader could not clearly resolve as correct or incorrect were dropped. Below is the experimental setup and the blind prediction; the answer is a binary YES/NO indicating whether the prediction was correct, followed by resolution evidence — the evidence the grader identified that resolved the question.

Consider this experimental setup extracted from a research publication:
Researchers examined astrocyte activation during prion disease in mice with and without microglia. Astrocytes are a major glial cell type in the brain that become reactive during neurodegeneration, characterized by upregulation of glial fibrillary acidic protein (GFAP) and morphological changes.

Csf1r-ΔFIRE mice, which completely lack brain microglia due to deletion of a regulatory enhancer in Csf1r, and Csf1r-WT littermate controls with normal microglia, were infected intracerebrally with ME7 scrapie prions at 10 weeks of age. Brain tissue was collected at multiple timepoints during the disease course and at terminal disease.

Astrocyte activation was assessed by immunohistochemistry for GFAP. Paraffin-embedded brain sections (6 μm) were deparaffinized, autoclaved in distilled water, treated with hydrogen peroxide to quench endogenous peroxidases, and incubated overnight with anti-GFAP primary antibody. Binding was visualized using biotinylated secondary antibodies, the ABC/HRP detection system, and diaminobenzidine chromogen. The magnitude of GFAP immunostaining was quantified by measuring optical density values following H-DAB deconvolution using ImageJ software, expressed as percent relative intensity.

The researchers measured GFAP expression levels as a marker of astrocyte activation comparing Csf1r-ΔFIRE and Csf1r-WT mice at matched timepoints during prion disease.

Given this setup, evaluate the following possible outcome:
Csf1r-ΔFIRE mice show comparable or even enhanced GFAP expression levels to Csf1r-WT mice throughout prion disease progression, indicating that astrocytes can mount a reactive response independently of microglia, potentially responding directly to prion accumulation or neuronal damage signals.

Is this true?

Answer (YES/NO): YES